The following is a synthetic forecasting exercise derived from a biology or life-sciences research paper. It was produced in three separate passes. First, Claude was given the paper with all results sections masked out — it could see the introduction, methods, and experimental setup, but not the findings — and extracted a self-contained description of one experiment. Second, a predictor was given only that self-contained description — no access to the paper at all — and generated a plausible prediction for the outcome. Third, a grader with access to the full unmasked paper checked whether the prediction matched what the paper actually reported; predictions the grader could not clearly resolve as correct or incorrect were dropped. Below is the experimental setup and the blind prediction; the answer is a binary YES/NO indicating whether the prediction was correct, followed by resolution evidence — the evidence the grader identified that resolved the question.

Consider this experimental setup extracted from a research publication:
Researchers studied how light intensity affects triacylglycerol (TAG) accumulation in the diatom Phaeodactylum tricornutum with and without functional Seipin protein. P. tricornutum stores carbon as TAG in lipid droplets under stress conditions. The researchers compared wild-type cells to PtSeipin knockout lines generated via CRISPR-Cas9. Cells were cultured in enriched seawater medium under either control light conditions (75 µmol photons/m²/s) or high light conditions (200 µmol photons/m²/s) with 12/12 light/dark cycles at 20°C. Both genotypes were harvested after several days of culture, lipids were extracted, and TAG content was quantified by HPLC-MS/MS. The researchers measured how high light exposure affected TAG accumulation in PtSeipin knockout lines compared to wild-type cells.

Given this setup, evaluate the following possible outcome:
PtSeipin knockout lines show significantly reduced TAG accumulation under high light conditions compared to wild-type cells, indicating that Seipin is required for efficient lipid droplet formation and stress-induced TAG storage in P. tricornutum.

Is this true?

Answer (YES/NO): NO